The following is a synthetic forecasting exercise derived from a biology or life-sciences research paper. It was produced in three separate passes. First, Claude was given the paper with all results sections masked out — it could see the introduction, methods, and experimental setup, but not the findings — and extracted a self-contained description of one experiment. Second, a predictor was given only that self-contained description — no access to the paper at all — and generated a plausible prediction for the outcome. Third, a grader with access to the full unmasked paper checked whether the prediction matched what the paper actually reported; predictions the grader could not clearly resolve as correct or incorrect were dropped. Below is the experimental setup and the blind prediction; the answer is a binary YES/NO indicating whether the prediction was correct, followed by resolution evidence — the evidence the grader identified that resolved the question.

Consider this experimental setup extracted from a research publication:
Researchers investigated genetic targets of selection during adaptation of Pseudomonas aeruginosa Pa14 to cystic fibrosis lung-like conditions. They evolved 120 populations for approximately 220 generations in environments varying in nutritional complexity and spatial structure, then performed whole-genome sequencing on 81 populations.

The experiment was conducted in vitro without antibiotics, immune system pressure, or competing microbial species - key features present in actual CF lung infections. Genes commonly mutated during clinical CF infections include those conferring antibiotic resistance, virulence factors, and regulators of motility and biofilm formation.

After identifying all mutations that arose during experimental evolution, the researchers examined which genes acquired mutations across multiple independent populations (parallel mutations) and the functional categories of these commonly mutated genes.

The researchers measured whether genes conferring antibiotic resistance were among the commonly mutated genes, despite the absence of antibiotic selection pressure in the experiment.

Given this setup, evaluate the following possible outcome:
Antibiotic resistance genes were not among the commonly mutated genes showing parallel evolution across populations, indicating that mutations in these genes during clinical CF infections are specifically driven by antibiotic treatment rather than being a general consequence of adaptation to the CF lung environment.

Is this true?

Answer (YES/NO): NO